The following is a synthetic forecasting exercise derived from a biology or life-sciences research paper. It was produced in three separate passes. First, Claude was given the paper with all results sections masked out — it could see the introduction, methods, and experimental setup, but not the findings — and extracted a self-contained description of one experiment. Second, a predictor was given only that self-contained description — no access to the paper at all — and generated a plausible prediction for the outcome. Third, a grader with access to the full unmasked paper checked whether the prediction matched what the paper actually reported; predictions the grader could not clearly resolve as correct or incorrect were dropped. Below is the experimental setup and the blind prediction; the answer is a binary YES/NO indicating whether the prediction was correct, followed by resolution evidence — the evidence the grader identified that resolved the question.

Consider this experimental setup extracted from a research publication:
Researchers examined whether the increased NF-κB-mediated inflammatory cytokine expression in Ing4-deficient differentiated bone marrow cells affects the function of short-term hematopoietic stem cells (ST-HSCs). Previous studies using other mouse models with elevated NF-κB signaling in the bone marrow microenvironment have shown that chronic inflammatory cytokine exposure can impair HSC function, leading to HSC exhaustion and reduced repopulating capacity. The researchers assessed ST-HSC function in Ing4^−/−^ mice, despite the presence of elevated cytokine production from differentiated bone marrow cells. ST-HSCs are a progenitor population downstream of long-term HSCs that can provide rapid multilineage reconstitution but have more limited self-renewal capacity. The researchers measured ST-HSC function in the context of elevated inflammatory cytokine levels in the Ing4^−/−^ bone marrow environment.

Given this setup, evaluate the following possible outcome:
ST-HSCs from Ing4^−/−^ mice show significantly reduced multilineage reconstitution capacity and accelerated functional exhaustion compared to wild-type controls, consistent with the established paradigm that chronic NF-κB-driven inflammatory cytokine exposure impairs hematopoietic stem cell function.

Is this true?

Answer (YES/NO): NO